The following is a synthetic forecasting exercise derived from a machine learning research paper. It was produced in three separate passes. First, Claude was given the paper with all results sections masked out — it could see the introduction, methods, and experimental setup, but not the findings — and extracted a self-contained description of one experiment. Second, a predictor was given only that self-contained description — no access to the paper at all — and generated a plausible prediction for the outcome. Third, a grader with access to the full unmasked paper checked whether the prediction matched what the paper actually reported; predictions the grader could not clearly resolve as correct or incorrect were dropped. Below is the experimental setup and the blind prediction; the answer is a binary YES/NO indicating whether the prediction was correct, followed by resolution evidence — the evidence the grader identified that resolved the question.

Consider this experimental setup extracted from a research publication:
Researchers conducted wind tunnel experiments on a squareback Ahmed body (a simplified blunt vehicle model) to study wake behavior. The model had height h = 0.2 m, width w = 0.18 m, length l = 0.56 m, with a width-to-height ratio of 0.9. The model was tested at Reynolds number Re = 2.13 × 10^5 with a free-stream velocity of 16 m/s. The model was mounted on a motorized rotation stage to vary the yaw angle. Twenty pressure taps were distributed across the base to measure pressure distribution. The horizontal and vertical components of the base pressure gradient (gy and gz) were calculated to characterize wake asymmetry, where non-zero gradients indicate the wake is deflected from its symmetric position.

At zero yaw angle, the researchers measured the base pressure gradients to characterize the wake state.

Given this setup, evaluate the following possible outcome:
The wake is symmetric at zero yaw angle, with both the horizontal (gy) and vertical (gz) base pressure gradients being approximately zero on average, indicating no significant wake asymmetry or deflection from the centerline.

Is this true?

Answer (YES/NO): NO